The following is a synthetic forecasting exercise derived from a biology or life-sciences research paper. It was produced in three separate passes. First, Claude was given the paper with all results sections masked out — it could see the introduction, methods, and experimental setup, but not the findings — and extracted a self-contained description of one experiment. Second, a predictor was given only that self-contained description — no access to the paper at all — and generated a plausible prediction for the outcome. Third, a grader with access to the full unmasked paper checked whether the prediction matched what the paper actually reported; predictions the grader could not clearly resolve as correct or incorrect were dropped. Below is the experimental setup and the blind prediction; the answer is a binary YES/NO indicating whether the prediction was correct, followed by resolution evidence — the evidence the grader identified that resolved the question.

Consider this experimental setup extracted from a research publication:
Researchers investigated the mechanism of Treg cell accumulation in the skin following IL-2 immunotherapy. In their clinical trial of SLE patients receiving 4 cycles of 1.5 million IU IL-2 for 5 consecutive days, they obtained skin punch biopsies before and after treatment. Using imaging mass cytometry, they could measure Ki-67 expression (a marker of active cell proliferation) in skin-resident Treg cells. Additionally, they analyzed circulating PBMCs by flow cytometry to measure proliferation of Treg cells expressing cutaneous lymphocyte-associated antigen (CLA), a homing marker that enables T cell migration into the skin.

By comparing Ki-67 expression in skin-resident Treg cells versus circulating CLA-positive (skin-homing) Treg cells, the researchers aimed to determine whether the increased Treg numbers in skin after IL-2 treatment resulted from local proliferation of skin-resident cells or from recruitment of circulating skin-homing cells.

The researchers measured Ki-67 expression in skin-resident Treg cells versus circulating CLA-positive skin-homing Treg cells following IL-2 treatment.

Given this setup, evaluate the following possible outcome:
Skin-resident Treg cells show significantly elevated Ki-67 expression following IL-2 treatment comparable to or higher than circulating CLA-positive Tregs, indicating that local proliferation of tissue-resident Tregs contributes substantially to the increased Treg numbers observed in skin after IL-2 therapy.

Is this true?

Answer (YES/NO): NO